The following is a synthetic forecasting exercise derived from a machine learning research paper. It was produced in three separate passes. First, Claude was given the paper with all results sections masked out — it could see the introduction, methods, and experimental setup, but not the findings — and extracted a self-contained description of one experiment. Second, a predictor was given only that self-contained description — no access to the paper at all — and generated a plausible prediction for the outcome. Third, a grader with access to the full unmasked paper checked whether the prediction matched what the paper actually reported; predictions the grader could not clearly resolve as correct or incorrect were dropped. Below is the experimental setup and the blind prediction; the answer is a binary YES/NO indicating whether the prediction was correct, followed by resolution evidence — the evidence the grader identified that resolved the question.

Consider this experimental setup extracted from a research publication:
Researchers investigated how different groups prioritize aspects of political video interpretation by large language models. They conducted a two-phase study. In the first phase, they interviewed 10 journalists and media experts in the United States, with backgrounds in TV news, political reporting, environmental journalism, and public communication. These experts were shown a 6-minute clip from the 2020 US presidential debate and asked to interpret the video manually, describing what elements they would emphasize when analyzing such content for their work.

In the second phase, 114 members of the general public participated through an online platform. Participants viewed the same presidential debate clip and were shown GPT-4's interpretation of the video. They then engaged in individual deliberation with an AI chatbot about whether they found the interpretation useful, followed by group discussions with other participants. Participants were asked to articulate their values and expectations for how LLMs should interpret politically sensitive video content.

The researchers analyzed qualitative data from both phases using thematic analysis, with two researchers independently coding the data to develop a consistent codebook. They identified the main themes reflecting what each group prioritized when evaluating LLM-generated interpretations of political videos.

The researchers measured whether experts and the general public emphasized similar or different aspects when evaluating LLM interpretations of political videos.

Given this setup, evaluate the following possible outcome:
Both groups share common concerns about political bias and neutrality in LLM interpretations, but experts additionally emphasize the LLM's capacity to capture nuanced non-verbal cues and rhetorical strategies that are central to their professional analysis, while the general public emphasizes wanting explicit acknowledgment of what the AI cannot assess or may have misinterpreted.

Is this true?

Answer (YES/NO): NO